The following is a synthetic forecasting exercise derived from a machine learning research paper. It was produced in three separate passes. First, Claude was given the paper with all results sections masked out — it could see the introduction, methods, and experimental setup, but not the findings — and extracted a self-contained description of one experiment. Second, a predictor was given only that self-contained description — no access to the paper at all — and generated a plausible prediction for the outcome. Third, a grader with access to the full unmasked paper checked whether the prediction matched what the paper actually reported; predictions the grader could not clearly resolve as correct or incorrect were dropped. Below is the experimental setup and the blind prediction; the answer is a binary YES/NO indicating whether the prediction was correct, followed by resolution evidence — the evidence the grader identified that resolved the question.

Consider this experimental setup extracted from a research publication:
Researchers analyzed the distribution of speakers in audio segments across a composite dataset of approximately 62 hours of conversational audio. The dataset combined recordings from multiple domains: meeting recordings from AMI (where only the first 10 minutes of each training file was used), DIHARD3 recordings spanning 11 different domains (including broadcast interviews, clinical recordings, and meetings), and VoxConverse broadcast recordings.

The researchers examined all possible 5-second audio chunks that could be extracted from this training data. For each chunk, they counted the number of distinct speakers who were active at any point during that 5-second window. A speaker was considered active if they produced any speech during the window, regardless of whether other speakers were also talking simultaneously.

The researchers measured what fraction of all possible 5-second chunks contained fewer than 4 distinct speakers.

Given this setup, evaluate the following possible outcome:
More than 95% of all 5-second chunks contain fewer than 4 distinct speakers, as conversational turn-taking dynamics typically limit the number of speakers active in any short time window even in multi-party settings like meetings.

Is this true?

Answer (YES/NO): YES